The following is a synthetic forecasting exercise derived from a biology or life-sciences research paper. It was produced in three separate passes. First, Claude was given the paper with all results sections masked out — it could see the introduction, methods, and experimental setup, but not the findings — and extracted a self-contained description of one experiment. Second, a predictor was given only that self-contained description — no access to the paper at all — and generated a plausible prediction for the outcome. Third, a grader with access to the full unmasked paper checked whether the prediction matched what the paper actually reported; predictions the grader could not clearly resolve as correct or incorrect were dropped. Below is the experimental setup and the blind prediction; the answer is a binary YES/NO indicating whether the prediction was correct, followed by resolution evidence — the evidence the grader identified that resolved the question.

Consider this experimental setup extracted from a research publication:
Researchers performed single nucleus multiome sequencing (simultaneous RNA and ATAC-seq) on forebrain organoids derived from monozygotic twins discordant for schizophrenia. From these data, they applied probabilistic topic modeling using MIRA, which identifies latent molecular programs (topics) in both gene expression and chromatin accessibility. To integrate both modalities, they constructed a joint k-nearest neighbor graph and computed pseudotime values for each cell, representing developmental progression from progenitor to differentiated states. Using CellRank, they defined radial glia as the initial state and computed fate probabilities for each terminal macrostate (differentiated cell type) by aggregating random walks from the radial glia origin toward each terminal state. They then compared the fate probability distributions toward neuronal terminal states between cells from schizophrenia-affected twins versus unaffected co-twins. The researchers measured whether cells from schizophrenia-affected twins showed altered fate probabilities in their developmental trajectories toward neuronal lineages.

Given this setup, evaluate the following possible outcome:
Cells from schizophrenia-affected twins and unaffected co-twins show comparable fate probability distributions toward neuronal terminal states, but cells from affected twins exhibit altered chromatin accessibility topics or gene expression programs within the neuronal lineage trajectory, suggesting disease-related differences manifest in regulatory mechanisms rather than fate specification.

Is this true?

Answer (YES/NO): NO